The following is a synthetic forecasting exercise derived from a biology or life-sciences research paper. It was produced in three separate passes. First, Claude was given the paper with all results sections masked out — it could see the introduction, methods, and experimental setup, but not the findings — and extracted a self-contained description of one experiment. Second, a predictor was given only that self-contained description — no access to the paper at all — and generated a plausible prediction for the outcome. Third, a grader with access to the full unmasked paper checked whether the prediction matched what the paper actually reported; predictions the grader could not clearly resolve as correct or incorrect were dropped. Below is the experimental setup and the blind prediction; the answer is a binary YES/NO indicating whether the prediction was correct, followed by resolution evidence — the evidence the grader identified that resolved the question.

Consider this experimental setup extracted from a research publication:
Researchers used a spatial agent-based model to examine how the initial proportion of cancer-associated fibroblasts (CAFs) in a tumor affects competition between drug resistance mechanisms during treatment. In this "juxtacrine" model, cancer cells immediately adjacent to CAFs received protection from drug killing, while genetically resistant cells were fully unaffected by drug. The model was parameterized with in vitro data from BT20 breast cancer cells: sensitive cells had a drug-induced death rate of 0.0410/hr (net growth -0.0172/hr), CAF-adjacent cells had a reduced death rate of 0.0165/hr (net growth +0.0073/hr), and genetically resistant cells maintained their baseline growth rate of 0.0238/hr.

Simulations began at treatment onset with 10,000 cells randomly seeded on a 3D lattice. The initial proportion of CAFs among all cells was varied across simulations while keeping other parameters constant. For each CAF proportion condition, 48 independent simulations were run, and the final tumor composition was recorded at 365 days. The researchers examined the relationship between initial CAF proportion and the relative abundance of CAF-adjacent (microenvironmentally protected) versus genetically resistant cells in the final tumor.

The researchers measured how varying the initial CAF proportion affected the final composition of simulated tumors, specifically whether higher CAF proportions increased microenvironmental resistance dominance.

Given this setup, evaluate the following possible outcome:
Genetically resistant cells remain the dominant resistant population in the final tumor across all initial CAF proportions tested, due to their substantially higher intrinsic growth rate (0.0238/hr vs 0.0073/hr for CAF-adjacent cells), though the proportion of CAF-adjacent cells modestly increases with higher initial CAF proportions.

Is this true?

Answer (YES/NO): NO